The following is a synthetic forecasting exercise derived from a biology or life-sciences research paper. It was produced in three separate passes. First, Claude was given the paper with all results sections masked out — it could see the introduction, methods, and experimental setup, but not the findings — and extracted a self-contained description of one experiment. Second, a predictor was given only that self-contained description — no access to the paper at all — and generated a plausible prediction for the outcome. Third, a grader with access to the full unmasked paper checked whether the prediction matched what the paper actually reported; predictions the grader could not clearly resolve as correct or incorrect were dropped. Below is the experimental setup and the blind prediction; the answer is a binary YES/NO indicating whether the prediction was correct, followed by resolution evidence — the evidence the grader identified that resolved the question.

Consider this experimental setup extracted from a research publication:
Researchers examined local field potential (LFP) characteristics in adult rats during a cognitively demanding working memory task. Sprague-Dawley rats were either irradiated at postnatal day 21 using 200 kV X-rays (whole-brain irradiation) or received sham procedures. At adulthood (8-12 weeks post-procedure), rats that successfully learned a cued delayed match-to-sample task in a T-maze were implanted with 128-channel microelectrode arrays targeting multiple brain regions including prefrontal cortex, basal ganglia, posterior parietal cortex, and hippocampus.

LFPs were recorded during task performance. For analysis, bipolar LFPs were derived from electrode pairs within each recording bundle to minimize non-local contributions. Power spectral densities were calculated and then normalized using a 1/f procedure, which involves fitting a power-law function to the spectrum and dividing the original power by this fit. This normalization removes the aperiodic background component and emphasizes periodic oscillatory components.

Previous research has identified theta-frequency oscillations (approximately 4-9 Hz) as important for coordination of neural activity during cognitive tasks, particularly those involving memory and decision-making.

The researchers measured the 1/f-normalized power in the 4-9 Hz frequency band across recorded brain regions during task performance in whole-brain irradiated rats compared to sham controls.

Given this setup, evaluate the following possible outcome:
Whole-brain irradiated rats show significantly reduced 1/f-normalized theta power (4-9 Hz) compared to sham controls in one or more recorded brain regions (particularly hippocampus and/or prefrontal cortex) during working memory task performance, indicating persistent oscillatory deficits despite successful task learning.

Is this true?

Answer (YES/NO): NO